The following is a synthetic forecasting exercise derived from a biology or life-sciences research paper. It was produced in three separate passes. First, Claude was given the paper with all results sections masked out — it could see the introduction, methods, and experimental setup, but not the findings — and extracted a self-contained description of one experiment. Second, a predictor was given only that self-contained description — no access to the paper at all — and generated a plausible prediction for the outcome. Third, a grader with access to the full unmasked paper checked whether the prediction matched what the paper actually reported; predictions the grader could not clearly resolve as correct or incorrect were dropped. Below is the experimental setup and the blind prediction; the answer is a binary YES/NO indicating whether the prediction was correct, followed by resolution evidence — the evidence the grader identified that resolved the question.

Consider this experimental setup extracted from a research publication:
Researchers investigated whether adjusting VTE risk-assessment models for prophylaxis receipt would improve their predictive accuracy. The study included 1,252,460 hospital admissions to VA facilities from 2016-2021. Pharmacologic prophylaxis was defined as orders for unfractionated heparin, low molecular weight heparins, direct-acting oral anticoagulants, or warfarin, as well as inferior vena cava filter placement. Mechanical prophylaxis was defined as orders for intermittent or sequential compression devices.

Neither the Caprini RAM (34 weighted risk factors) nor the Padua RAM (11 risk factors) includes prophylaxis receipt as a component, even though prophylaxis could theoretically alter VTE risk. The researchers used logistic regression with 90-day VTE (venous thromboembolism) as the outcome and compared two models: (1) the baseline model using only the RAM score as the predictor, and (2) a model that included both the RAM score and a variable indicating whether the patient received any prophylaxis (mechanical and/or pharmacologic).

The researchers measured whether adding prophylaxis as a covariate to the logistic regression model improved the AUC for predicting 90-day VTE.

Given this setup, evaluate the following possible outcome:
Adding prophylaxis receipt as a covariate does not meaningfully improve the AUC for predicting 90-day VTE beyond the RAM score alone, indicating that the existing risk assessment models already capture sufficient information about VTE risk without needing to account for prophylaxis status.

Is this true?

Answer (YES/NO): NO